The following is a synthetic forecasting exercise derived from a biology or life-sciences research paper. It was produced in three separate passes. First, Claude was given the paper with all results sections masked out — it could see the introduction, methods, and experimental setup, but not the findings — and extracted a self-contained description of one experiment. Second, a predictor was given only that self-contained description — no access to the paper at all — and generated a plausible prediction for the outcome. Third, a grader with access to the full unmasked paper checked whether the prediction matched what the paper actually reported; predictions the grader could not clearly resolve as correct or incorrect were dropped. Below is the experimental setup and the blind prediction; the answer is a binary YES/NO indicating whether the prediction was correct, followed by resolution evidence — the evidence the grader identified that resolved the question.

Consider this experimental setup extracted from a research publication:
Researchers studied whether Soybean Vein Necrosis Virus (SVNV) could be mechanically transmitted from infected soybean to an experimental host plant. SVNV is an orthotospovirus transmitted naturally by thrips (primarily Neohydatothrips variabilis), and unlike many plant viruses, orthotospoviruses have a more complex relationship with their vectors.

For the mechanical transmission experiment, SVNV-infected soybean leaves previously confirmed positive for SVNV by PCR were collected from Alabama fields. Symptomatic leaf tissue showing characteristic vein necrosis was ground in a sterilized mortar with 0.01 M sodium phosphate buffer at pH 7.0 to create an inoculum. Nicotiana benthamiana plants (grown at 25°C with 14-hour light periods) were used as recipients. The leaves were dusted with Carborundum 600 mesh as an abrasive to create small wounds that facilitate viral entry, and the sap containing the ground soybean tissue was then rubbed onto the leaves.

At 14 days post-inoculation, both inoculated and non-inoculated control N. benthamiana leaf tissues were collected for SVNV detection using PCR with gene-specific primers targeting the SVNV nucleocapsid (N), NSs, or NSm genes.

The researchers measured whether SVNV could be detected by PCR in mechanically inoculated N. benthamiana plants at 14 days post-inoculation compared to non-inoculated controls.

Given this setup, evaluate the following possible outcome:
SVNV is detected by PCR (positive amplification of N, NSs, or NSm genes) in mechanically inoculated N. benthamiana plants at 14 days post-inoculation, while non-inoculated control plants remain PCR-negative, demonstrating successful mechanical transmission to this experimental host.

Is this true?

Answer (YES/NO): NO